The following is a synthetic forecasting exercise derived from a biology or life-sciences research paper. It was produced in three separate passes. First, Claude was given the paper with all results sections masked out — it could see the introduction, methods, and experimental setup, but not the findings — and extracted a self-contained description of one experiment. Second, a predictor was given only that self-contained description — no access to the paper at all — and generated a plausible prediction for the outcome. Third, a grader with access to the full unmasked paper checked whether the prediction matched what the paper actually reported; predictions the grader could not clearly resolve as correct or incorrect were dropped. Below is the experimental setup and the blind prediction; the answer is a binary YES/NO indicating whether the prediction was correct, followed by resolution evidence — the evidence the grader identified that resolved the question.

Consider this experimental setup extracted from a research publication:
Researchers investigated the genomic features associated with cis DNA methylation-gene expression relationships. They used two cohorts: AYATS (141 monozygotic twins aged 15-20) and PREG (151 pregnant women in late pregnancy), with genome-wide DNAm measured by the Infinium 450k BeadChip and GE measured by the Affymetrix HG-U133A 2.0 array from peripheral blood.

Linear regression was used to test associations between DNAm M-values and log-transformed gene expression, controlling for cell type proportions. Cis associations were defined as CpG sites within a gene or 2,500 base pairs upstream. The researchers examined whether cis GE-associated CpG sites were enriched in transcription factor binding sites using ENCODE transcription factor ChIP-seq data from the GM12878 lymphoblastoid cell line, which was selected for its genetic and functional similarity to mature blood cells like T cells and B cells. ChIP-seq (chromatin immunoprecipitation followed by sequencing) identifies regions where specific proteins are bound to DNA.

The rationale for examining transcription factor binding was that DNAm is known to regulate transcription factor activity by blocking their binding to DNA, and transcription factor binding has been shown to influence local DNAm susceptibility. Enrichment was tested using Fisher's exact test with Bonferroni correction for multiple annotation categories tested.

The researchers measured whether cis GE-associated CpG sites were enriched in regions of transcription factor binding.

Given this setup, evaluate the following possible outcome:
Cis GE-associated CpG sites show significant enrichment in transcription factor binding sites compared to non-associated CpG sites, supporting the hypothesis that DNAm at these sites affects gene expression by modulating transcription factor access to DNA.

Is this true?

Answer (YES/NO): YES